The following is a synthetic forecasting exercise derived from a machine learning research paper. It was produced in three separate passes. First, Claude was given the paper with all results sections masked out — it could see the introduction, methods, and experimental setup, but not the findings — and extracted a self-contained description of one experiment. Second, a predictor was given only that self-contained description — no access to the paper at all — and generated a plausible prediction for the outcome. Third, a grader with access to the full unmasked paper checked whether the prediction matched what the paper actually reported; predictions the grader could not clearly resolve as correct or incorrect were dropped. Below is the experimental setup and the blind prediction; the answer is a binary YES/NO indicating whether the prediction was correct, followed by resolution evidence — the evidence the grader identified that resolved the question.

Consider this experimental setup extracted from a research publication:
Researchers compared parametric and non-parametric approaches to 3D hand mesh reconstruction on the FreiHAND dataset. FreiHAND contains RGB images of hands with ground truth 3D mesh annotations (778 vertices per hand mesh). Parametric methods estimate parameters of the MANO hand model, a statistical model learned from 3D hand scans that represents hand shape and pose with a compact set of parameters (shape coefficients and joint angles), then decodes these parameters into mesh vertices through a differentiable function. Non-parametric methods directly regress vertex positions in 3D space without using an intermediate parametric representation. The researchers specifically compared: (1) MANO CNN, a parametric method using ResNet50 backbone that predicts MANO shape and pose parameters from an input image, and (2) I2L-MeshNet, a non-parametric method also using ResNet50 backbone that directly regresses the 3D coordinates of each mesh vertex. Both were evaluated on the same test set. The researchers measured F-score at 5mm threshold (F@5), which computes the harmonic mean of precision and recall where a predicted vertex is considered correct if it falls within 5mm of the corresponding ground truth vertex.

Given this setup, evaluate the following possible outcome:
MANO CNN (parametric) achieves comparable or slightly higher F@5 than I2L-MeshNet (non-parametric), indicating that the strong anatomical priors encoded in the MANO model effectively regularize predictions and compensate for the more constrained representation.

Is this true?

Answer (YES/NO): NO